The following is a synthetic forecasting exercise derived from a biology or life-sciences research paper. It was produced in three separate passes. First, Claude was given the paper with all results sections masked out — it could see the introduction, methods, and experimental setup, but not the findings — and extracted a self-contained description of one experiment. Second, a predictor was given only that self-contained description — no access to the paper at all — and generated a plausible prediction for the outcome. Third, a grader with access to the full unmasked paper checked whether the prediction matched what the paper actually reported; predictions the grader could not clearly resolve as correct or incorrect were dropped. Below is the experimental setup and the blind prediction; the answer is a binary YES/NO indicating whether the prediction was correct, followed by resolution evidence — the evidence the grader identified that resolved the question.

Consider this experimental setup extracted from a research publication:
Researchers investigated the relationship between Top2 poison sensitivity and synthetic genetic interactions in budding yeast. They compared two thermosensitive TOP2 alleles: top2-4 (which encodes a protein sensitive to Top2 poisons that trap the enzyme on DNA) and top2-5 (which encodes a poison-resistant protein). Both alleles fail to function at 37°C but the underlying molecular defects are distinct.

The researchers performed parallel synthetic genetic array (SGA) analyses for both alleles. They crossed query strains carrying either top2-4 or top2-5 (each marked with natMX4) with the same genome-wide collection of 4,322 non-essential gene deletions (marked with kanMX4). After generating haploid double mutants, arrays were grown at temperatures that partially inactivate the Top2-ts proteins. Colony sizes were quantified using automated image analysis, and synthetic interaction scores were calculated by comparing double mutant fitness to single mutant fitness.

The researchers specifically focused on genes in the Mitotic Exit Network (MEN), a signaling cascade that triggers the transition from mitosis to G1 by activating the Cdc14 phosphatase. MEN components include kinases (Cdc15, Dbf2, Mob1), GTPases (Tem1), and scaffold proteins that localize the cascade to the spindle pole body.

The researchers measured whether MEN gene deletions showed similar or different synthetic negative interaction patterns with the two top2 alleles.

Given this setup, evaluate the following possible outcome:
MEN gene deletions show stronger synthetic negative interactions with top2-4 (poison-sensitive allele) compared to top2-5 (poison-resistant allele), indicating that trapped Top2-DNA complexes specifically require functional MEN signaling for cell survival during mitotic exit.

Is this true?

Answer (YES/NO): NO